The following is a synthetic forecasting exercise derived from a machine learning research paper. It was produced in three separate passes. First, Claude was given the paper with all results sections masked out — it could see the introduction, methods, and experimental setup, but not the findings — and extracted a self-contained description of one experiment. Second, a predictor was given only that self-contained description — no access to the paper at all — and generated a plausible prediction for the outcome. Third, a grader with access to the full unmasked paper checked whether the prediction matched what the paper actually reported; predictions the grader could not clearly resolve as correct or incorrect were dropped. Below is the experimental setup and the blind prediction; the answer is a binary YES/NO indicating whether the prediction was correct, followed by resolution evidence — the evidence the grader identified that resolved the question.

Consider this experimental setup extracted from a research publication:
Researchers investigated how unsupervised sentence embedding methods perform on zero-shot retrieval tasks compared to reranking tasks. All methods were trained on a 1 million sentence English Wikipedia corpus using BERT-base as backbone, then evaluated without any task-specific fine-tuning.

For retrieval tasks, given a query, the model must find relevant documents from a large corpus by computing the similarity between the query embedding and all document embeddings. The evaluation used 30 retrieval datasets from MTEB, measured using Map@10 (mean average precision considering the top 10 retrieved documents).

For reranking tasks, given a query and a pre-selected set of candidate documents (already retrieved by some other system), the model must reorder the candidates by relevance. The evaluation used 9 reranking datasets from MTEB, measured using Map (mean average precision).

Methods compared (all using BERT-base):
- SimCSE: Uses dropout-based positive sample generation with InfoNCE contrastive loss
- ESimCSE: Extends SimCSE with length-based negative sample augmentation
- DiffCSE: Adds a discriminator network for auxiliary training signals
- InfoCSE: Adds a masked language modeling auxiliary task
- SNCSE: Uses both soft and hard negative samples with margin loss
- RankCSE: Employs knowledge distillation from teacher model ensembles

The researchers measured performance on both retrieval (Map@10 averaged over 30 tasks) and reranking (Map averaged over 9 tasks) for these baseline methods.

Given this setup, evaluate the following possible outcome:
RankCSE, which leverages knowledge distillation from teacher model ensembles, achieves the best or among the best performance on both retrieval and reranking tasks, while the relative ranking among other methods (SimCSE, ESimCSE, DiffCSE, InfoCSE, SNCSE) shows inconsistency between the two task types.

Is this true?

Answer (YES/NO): NO